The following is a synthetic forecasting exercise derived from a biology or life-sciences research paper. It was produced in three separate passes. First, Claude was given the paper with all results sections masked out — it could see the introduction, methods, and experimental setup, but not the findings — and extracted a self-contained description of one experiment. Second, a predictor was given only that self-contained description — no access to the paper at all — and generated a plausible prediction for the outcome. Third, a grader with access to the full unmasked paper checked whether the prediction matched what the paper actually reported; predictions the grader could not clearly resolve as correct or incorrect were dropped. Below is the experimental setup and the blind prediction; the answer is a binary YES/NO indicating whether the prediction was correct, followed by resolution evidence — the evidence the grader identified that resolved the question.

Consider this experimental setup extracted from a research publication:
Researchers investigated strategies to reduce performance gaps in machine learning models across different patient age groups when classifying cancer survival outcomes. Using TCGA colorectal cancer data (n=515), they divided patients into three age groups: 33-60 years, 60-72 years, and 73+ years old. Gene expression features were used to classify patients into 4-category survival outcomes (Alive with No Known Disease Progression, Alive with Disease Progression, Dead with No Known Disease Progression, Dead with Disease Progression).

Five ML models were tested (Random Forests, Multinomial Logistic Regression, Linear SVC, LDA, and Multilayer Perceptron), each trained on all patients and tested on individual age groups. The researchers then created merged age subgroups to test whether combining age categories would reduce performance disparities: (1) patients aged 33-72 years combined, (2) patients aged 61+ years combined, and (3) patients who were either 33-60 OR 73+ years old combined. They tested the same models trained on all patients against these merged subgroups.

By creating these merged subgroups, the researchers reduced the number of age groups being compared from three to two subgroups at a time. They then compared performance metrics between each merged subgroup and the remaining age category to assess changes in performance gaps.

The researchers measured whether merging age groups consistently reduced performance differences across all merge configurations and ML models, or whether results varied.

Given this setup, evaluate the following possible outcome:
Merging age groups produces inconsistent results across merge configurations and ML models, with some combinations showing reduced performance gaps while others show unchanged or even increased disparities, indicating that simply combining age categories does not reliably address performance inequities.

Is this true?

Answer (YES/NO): YES